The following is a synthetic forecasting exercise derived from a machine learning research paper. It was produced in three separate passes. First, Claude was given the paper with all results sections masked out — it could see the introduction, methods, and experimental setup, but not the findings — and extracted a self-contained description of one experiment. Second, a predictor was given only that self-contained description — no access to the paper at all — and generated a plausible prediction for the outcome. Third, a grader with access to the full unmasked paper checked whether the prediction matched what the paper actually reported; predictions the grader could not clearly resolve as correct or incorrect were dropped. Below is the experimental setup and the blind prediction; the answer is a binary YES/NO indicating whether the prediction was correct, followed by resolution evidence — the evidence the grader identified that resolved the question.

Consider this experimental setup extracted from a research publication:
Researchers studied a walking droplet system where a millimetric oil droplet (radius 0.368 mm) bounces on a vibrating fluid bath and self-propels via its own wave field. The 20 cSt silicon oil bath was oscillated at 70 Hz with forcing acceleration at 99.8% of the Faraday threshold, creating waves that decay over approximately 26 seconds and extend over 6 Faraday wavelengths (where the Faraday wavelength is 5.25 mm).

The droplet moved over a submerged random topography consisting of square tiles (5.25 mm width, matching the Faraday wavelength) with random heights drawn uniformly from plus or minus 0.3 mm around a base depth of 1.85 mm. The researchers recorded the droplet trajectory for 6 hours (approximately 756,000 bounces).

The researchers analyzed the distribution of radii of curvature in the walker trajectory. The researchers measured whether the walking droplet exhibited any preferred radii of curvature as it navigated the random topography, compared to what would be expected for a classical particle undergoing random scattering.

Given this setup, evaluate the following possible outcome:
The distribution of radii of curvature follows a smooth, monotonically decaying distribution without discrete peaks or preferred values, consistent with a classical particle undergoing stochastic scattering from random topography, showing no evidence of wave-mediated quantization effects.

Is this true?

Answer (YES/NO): NO